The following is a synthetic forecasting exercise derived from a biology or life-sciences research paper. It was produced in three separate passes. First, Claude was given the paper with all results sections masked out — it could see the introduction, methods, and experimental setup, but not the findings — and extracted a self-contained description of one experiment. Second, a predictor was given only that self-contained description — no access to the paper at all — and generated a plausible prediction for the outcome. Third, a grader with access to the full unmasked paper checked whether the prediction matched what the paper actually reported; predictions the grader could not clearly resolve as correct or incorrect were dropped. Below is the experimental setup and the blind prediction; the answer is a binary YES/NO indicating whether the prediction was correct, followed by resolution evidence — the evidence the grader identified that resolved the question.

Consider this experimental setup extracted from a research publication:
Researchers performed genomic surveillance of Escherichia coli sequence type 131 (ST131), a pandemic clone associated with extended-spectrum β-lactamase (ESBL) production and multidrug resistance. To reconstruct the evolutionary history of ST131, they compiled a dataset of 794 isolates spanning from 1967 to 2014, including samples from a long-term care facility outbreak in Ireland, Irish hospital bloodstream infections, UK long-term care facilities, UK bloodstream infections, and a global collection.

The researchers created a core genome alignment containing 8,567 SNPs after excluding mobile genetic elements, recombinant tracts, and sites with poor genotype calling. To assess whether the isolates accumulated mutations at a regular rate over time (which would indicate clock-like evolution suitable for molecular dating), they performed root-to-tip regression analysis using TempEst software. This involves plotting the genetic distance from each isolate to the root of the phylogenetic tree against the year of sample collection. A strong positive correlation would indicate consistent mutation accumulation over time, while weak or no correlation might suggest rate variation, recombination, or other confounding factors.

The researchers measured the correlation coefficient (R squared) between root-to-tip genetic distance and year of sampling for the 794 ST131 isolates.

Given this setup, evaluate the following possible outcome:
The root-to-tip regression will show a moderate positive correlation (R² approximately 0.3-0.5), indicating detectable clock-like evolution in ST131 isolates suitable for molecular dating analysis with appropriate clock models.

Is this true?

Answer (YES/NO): YES